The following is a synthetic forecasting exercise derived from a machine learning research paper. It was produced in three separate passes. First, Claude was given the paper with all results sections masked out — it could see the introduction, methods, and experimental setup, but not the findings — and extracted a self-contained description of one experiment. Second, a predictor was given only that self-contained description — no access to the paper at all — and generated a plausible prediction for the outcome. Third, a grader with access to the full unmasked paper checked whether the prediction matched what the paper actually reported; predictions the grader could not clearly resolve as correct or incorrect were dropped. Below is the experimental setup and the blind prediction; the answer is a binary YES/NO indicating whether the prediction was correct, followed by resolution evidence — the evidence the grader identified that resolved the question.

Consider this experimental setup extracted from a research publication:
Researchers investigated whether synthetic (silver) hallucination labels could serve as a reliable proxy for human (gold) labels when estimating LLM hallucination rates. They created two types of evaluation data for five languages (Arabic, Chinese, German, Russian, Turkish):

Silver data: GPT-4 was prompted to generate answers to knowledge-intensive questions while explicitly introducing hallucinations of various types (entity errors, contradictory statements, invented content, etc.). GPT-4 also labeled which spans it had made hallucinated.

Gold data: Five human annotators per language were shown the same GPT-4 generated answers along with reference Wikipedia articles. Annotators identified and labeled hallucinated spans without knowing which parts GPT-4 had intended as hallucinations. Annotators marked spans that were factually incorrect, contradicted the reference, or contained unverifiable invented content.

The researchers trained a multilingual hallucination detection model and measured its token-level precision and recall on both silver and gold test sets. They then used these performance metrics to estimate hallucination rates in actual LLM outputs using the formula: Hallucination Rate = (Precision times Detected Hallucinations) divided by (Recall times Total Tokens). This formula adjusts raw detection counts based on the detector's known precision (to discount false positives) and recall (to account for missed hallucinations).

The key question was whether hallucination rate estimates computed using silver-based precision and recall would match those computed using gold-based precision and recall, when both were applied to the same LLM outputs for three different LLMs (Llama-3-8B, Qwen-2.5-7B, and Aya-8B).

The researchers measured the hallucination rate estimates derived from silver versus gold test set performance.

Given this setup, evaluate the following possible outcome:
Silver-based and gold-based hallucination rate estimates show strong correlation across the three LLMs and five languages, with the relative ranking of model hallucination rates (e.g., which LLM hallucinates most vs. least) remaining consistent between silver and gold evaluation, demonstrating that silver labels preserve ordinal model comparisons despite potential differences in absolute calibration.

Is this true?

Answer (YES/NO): YES